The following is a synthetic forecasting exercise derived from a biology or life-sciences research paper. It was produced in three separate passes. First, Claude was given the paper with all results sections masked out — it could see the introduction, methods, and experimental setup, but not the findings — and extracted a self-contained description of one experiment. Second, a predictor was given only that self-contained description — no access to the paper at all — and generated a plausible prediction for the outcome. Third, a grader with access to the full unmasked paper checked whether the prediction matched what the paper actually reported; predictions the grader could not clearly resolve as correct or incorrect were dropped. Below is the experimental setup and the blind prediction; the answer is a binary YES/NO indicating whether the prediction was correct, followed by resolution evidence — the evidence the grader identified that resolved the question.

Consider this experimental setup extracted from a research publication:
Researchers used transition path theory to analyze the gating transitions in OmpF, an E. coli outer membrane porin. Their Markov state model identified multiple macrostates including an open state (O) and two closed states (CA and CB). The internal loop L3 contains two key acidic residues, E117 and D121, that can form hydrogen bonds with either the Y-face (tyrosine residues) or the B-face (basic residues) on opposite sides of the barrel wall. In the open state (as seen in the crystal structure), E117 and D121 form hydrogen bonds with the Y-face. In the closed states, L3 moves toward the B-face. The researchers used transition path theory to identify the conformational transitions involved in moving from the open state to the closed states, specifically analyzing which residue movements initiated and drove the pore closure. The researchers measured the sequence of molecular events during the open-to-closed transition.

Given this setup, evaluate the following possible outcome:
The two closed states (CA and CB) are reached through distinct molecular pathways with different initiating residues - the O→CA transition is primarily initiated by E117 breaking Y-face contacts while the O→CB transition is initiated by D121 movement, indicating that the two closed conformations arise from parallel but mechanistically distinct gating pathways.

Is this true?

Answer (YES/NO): NO